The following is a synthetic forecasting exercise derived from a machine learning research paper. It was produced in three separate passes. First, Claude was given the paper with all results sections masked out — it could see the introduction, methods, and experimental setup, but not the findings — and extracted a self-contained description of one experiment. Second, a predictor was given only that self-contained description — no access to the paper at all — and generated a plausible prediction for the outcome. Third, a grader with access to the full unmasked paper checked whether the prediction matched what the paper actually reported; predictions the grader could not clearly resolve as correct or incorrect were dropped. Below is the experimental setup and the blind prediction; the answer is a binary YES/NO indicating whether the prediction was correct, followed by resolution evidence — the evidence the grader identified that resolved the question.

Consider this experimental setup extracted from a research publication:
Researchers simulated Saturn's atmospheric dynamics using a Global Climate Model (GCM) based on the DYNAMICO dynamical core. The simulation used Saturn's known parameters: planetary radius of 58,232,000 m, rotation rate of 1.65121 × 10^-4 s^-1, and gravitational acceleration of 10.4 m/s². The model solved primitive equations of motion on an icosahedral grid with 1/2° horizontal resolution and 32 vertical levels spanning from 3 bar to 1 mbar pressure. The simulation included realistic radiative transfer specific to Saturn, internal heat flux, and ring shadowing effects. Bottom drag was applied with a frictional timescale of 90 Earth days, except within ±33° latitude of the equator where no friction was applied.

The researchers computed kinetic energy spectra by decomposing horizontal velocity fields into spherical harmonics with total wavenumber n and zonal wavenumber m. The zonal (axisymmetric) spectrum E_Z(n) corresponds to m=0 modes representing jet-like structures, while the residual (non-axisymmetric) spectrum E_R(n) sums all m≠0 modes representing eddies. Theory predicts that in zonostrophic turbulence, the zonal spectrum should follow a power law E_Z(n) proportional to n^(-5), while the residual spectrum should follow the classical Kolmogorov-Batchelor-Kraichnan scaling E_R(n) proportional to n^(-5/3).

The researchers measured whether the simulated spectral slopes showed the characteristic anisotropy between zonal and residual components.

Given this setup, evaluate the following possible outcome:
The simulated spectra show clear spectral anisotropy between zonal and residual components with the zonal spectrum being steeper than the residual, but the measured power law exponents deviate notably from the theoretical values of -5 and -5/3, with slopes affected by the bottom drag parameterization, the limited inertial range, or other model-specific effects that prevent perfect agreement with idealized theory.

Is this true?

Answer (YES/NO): NO